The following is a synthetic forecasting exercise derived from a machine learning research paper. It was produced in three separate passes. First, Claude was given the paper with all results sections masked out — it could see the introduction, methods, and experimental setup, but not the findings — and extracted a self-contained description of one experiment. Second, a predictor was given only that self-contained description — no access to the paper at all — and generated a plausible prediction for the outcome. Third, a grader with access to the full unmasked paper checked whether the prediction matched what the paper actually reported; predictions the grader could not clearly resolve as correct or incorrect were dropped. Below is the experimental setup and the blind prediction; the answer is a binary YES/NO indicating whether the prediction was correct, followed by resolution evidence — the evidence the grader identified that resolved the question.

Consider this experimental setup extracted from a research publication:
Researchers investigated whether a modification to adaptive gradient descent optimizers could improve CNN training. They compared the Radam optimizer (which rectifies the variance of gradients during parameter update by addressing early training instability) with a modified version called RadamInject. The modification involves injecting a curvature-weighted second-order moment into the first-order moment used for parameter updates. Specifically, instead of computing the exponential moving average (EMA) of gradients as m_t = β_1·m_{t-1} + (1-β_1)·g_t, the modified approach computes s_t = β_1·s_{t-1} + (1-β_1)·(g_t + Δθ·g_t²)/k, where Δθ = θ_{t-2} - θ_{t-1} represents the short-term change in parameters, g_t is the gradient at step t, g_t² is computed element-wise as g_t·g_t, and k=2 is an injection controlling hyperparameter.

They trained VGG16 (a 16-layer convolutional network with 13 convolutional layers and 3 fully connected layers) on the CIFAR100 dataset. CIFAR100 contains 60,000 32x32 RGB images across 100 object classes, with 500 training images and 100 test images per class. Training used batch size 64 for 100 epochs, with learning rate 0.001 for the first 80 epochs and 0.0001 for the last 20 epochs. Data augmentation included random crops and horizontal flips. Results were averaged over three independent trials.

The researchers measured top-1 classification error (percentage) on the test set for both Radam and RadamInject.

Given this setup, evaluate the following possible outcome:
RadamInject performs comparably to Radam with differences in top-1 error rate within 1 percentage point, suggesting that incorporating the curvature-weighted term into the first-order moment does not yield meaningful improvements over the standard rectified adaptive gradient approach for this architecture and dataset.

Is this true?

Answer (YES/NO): YES